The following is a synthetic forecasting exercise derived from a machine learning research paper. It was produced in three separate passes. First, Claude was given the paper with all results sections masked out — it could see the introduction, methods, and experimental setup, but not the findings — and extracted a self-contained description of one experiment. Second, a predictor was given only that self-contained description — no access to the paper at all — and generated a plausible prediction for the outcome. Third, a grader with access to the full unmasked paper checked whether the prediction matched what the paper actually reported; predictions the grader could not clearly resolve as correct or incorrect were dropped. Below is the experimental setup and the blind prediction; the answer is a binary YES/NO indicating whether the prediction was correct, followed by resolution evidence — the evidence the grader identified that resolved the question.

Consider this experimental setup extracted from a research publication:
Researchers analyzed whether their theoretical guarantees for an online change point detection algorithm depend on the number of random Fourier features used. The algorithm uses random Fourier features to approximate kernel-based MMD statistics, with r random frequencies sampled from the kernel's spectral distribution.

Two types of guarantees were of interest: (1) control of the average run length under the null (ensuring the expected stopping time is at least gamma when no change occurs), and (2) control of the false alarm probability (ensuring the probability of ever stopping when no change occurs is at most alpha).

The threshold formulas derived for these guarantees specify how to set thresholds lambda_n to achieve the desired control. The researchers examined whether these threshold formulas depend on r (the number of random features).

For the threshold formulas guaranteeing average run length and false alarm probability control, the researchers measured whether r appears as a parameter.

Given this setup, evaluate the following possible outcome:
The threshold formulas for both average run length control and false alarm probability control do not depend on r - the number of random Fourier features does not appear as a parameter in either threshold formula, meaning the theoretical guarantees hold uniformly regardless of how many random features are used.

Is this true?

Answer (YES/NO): YES